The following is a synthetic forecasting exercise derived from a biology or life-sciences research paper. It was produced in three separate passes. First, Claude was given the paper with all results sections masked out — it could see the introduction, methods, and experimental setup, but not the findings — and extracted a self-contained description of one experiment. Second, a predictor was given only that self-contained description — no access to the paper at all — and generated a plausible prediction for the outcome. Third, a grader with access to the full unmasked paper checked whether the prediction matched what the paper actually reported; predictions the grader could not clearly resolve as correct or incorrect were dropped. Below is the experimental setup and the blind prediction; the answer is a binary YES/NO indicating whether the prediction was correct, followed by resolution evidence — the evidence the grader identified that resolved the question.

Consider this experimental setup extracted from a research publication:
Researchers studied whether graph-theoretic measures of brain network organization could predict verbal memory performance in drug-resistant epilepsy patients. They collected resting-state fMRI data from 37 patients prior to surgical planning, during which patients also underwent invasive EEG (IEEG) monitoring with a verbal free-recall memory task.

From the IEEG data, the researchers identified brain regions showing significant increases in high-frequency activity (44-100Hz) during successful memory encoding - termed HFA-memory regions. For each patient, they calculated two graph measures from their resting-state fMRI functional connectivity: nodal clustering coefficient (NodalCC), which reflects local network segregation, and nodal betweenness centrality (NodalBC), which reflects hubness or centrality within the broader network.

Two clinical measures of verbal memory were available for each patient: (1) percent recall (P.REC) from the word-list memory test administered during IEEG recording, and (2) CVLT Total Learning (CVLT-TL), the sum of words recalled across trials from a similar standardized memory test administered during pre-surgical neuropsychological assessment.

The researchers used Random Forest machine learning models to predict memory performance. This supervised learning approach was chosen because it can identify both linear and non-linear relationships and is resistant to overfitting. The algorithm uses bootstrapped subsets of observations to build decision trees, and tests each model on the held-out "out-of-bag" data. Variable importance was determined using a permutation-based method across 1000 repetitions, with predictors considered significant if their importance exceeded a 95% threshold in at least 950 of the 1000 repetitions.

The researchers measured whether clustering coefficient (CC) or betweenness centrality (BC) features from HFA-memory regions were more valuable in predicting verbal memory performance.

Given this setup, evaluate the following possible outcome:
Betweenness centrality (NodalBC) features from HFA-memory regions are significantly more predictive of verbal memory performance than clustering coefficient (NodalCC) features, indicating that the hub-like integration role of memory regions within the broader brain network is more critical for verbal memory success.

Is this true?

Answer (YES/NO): YES